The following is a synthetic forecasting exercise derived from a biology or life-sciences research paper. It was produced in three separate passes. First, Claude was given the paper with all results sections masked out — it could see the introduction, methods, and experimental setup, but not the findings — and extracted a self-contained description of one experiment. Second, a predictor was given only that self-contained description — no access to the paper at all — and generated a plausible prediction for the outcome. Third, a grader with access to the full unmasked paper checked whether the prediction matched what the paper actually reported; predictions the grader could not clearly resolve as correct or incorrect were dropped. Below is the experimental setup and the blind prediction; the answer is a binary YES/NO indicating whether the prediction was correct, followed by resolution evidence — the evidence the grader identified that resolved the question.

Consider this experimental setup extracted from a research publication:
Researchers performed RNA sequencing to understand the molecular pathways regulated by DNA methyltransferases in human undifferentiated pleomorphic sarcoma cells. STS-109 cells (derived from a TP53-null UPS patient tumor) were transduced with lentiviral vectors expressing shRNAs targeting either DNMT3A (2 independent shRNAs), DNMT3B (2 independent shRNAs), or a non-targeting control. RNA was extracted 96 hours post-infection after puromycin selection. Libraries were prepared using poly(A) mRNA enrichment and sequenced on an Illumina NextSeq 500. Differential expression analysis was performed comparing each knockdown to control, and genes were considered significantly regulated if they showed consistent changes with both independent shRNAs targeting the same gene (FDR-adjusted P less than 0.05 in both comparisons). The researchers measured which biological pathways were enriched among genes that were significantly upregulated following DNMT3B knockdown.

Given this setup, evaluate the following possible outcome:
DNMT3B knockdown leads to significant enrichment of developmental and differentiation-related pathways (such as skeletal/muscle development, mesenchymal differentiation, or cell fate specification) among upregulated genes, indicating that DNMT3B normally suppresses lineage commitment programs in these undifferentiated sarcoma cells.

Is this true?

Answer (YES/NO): NO